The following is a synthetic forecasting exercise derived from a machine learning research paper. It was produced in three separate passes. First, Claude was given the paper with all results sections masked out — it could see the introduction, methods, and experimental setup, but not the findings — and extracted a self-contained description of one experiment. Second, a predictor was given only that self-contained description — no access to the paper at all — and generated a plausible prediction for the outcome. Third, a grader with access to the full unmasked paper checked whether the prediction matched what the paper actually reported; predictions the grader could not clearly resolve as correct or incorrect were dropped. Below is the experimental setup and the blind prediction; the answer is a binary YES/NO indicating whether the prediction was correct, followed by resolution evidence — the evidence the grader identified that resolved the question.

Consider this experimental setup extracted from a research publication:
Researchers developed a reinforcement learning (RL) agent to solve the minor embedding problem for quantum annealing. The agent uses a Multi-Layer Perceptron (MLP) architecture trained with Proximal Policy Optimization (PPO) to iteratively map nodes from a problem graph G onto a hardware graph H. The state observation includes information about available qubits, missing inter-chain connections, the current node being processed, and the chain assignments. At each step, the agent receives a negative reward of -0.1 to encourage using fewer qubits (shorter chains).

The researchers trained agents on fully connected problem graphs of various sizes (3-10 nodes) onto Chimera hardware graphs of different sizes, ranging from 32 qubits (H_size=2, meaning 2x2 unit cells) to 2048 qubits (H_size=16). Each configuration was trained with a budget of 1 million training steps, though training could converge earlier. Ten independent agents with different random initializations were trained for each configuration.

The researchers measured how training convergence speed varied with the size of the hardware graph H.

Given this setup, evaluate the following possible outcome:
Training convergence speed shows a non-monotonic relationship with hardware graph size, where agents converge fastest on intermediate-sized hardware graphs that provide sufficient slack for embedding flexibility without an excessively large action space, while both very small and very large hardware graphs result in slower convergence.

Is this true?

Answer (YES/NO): NO